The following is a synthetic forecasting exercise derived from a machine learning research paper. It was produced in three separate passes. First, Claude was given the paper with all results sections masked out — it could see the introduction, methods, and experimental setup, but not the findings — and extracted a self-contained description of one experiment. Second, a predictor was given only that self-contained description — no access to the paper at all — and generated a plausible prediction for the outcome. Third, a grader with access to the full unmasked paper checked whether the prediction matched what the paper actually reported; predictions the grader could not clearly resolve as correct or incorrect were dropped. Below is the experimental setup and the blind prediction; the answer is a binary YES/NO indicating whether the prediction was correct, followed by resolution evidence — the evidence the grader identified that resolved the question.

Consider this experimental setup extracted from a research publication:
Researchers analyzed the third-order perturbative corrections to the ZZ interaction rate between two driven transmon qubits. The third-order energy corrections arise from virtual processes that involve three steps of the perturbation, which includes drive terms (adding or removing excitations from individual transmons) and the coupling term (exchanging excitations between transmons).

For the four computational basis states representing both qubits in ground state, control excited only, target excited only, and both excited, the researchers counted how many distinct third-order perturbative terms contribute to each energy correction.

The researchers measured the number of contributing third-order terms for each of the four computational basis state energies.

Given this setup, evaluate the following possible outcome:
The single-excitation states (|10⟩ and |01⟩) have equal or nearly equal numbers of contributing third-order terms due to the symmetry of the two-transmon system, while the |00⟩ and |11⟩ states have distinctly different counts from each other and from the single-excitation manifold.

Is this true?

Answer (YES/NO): YES